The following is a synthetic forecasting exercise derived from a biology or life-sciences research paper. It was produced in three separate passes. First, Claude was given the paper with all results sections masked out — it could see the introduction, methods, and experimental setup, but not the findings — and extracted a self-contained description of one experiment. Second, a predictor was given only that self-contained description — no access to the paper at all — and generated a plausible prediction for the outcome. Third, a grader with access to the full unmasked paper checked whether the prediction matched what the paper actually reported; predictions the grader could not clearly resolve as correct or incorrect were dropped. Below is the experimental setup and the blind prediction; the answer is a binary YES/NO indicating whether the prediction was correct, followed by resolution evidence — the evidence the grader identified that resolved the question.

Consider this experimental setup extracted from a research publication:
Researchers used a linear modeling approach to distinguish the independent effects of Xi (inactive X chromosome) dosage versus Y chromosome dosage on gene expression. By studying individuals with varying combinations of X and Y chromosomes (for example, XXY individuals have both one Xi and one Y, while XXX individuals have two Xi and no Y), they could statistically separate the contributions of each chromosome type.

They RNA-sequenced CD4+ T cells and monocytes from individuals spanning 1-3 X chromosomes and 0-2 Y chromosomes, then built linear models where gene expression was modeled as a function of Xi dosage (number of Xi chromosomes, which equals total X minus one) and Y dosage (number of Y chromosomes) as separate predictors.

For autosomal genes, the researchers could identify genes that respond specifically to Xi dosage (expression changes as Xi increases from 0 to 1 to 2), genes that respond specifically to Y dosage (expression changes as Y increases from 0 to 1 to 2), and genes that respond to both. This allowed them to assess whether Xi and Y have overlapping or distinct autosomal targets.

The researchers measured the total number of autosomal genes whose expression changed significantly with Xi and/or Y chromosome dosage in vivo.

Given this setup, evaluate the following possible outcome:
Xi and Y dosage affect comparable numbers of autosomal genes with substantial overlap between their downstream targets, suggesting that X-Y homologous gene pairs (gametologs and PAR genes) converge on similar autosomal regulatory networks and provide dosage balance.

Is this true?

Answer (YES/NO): YES